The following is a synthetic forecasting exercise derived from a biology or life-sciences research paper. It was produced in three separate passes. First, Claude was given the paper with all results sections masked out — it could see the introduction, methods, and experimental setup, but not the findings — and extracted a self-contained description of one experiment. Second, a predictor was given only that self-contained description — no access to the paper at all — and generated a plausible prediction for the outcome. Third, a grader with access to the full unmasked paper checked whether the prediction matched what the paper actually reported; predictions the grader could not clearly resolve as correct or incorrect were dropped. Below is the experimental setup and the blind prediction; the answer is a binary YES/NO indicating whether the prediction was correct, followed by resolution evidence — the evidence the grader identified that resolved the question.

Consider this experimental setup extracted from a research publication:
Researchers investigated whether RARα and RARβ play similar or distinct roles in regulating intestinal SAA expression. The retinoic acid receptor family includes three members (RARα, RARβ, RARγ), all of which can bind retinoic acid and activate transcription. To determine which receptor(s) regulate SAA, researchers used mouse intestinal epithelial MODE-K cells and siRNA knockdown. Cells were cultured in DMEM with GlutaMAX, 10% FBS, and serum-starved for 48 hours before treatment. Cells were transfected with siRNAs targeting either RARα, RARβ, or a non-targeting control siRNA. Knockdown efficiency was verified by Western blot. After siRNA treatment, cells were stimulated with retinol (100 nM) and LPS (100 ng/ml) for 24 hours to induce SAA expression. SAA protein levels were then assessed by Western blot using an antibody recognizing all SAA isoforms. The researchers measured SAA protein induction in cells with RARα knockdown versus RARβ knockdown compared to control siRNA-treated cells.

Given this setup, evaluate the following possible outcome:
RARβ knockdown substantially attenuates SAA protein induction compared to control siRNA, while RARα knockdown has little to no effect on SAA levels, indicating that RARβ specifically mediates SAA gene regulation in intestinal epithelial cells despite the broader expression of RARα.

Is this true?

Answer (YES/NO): YES